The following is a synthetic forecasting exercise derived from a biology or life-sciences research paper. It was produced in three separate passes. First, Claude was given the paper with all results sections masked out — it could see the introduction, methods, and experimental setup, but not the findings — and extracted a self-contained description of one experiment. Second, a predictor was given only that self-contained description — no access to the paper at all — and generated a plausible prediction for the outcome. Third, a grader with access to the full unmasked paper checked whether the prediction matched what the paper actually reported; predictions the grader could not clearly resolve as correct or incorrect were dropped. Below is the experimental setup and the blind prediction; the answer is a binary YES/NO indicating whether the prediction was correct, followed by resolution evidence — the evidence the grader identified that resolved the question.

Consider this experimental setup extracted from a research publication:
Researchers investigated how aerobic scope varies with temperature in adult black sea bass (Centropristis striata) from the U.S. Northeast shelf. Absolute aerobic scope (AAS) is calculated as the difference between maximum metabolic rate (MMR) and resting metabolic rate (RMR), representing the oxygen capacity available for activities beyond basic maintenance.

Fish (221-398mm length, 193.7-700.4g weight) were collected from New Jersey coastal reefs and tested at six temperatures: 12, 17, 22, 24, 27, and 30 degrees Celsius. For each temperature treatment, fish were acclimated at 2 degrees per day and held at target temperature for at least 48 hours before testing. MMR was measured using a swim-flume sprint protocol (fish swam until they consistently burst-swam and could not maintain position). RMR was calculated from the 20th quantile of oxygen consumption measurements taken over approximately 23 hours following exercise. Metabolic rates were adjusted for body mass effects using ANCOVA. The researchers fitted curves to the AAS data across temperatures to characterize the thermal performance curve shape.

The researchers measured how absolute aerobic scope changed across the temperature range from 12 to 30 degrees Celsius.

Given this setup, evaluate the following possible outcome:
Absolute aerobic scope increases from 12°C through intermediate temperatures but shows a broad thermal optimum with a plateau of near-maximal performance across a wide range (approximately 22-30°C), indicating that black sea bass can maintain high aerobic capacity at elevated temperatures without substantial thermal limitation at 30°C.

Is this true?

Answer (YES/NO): NO